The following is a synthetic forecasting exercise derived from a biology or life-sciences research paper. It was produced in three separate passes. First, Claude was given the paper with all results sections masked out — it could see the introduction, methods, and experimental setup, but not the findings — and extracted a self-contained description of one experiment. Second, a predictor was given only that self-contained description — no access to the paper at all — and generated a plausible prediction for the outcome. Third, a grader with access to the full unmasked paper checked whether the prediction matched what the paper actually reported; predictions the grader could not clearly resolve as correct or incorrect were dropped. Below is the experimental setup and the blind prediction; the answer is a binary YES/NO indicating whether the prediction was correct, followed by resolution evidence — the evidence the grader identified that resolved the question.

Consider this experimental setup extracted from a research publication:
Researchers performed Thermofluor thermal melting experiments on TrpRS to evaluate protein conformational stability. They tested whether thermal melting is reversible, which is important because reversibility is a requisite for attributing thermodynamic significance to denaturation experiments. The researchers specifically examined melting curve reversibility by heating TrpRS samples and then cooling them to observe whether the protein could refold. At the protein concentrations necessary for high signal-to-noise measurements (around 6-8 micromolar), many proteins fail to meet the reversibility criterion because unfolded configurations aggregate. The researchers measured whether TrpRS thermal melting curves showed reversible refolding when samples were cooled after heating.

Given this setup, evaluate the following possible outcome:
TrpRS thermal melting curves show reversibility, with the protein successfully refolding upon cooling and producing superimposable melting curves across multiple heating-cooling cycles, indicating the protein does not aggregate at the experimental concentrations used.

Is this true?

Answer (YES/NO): NO